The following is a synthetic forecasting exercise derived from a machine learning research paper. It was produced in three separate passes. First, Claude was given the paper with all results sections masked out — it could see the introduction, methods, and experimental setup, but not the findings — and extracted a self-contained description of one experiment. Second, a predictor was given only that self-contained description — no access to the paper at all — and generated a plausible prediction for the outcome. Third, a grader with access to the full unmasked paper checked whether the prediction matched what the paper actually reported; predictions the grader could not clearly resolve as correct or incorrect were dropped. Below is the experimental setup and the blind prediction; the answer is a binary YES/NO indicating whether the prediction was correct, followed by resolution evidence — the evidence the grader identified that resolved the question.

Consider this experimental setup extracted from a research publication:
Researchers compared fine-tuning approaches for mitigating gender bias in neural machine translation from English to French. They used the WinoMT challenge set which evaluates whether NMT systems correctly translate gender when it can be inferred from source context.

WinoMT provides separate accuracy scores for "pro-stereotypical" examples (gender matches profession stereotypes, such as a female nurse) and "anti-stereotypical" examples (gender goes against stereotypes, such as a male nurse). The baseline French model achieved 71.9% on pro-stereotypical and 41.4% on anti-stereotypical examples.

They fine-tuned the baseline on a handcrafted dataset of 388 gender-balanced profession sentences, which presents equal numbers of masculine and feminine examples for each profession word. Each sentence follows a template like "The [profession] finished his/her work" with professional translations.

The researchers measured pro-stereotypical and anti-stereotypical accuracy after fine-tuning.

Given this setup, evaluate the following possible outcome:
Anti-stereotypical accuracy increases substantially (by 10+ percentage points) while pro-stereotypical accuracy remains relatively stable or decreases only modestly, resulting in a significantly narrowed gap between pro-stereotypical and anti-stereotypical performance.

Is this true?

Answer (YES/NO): NO